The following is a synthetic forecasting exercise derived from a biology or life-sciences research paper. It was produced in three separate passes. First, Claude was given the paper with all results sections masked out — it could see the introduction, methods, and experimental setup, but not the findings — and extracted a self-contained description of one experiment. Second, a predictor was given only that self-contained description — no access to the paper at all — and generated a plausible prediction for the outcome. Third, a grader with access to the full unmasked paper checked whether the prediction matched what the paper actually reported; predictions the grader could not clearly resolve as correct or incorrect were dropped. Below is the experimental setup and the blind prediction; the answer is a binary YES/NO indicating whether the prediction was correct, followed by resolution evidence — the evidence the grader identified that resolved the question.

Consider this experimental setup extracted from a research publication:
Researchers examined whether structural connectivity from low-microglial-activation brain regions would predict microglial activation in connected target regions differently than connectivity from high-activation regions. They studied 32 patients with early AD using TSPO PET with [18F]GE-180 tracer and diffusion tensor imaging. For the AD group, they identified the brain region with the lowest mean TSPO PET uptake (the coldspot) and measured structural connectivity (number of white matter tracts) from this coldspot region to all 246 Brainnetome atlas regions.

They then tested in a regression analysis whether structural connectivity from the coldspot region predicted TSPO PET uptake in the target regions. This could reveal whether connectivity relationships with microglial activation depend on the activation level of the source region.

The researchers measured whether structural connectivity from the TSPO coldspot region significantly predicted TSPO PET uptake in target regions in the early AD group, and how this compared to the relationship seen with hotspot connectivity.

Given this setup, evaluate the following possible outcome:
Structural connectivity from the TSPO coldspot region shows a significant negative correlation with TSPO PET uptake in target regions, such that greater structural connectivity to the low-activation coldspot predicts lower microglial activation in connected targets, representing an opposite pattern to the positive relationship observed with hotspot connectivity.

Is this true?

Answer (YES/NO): NO